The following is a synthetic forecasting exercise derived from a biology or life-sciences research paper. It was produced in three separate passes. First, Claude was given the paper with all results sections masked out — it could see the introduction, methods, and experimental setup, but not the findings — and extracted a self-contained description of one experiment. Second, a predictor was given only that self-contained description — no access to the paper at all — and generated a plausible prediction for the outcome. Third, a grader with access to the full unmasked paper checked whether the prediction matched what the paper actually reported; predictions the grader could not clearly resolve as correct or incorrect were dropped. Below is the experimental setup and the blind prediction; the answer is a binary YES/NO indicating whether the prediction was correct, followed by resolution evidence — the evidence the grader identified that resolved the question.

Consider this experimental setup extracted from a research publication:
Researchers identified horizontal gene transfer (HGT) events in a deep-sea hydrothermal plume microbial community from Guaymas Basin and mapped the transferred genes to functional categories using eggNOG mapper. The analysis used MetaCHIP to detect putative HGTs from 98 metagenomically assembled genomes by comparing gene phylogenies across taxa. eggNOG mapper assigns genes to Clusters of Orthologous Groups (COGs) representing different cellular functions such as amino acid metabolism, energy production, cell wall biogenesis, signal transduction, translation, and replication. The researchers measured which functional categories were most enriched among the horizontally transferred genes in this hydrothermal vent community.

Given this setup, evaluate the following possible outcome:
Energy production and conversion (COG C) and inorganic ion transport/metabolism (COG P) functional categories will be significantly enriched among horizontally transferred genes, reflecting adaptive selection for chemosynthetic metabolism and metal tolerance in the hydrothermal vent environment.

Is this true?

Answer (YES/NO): NO